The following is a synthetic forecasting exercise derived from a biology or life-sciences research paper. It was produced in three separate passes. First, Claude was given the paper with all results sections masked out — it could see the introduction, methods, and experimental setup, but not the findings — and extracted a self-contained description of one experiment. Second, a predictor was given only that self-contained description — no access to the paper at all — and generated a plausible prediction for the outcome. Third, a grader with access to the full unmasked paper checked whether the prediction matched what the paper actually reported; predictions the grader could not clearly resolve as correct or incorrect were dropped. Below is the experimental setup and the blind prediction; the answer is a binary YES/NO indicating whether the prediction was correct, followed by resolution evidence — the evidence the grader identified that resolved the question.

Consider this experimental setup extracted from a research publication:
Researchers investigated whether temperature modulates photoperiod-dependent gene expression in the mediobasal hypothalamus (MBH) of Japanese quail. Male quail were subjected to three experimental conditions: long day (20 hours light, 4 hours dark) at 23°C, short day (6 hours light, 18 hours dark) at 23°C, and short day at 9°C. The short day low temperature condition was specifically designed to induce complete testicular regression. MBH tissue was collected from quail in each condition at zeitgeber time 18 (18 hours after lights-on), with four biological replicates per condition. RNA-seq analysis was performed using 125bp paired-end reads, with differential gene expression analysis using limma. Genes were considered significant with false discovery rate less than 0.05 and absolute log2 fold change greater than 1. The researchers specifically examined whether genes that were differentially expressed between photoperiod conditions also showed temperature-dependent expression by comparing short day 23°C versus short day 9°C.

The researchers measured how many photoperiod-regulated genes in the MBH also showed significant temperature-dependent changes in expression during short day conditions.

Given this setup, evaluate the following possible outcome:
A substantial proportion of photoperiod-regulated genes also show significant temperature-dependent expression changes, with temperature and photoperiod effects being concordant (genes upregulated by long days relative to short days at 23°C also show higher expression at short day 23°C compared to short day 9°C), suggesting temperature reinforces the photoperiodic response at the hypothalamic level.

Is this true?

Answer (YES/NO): NO